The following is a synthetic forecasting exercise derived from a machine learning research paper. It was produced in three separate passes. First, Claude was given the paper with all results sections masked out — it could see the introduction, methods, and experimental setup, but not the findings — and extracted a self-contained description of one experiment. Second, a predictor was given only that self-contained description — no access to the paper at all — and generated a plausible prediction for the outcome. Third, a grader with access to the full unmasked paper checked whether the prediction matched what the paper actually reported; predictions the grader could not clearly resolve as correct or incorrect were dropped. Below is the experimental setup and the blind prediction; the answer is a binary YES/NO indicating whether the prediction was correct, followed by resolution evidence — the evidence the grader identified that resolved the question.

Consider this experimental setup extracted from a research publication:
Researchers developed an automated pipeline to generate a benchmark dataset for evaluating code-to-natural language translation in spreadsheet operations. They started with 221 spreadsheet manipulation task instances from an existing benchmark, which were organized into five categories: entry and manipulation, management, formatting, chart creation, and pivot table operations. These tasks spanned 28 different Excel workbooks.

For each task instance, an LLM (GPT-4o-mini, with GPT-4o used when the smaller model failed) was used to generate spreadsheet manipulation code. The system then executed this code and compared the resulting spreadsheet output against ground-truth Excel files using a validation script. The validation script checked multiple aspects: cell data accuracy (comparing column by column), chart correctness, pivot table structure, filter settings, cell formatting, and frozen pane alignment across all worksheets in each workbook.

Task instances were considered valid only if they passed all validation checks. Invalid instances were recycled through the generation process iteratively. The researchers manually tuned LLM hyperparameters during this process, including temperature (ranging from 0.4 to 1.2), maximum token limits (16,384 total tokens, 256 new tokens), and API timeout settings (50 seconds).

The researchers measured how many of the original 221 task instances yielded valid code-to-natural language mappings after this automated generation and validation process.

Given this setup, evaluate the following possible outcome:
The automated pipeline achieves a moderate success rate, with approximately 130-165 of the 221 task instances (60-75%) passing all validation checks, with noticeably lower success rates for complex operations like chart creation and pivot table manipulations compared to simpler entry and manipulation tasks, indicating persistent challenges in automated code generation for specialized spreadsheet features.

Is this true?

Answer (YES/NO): NO